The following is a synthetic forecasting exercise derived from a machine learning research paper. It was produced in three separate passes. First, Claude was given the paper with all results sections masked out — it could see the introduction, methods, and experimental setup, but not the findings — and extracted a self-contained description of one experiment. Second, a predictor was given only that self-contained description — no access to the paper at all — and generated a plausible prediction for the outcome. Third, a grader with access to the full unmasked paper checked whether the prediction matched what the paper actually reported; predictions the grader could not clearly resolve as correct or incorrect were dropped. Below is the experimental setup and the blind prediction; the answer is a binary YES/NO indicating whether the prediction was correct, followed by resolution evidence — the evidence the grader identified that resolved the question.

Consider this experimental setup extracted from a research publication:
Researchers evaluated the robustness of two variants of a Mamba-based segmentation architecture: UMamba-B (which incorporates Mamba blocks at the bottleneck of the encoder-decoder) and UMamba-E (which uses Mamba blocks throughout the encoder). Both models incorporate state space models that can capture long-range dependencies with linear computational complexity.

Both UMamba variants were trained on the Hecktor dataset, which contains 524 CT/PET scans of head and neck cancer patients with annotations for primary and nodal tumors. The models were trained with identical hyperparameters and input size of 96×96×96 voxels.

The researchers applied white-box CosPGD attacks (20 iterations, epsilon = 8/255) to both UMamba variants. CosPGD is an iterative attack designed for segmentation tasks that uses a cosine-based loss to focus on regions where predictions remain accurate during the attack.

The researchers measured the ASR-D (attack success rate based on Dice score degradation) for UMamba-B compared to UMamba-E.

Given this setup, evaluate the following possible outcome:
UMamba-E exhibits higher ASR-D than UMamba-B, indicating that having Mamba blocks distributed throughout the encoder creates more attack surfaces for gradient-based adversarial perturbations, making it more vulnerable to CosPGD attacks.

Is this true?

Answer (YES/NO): NO